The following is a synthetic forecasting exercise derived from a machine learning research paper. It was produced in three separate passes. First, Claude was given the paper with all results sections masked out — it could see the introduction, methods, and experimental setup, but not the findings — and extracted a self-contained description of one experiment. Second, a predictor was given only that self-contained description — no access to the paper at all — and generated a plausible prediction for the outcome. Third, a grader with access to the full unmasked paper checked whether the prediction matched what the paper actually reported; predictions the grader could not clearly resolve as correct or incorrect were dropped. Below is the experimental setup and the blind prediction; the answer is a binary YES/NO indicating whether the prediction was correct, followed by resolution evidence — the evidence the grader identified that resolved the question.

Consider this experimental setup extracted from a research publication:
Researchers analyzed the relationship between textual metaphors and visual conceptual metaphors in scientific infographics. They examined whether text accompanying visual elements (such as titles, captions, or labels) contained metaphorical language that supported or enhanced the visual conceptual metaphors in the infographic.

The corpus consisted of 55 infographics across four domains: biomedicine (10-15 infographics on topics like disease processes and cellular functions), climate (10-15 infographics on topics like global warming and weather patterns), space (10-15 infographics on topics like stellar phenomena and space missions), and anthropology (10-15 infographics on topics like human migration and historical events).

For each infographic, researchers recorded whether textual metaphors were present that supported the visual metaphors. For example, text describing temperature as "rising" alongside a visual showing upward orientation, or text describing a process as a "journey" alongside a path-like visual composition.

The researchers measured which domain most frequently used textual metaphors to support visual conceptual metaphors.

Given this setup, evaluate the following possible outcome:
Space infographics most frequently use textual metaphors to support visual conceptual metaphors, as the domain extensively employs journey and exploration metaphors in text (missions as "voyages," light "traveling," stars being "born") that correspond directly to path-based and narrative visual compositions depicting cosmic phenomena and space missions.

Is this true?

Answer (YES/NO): NO